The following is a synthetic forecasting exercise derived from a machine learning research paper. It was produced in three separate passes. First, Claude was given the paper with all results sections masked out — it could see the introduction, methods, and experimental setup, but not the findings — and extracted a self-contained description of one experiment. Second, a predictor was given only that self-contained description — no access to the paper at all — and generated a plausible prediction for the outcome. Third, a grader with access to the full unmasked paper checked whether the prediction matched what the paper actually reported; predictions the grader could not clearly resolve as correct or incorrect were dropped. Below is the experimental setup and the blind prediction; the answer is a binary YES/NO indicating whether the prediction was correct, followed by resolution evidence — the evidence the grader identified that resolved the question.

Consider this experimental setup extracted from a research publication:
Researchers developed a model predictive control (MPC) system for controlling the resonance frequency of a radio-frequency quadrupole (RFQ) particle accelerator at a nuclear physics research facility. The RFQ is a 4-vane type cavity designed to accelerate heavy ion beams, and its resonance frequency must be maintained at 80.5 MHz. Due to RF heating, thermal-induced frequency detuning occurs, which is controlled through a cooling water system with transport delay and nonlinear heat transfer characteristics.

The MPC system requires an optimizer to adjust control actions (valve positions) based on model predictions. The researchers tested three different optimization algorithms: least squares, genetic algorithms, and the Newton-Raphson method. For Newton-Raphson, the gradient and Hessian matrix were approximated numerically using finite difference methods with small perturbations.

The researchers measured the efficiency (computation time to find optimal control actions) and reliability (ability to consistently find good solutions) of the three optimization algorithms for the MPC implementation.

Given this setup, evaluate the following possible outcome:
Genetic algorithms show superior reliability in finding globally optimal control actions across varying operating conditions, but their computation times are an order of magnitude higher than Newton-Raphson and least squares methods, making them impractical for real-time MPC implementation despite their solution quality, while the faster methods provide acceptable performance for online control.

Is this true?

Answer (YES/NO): NO